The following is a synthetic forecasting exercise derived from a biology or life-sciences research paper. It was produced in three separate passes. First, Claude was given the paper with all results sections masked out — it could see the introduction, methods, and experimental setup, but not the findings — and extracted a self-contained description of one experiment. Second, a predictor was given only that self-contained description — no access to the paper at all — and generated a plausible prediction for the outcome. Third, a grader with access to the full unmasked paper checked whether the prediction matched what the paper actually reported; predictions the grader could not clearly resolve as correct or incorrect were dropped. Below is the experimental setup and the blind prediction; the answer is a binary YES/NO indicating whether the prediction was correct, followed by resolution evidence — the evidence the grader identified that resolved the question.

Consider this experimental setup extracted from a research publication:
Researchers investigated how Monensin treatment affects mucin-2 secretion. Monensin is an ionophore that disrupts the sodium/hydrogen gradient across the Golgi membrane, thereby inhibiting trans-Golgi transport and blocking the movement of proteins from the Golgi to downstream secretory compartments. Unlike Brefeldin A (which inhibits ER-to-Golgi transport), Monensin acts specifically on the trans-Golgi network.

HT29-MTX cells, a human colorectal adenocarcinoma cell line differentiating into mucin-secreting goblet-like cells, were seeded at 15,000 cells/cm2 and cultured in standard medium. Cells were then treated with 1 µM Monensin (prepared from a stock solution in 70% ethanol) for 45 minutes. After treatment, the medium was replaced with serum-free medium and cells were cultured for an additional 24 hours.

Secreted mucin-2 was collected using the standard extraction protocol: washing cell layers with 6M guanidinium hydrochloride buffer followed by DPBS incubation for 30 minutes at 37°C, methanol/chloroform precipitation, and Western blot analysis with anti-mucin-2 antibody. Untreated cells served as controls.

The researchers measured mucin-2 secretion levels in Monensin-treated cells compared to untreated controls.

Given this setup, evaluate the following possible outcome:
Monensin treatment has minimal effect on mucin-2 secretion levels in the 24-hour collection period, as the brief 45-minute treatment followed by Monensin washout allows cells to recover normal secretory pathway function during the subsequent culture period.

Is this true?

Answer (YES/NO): NO